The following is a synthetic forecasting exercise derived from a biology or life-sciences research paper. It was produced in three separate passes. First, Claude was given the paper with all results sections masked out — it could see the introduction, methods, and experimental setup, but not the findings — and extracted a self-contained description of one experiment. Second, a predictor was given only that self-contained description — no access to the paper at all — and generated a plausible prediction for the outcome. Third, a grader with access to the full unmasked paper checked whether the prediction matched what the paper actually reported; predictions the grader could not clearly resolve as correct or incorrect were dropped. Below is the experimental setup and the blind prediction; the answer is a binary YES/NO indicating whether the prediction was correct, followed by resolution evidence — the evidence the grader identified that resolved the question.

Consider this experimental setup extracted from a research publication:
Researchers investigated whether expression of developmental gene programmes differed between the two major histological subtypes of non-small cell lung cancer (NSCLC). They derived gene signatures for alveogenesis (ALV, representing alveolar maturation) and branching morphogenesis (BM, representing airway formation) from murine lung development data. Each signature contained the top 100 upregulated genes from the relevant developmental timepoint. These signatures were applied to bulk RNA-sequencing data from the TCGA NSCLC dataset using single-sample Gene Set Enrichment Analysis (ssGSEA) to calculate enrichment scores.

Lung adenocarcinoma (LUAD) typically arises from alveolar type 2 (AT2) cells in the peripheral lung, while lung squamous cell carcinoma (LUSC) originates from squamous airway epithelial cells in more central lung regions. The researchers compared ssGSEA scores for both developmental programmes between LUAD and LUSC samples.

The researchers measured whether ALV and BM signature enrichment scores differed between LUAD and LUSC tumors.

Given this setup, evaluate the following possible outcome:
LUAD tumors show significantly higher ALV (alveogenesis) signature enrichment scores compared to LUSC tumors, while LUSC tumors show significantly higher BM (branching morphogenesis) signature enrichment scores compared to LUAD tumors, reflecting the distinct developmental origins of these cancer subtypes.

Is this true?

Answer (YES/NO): YES